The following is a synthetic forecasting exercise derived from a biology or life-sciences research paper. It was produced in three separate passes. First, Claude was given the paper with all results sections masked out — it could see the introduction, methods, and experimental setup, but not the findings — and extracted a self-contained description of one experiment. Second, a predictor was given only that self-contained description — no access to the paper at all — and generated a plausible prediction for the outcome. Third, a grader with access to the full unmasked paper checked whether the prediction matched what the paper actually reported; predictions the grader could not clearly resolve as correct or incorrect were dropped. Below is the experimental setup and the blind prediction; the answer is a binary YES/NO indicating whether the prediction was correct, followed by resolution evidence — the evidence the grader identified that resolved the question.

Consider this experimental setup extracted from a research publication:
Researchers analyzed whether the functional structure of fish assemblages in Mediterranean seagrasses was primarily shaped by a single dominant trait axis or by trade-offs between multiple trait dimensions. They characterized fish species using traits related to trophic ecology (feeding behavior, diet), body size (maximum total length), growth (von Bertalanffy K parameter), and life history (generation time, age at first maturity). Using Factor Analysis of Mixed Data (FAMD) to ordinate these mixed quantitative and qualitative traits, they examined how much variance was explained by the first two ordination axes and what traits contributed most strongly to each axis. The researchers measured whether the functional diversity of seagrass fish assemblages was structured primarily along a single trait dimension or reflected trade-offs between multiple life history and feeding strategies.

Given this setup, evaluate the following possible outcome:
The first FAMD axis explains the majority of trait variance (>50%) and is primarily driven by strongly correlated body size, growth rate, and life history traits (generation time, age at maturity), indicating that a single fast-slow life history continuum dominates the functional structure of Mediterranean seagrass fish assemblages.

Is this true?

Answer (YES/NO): NO